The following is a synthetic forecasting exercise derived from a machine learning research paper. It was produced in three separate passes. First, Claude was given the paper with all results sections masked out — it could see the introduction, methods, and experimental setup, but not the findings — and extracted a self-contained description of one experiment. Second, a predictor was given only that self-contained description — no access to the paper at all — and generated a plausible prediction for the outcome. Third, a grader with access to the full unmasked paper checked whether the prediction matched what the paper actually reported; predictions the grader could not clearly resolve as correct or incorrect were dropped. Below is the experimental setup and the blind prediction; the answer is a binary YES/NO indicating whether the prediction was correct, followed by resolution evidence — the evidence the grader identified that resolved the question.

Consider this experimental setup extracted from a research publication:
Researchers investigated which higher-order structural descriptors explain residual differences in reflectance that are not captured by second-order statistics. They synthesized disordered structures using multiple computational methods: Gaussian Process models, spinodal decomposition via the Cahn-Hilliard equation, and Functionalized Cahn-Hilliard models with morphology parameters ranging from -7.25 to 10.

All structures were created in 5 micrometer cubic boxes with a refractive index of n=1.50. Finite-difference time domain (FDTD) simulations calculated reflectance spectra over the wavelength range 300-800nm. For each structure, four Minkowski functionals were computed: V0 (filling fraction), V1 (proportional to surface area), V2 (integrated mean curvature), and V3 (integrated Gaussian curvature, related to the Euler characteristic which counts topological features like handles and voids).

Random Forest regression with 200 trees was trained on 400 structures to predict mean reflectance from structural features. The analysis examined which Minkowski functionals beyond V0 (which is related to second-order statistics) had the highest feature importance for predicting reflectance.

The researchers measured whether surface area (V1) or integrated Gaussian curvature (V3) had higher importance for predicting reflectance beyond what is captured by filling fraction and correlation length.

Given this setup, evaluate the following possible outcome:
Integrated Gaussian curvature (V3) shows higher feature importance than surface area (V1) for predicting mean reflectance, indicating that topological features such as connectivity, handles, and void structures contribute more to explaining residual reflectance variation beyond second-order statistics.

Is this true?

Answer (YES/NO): NO